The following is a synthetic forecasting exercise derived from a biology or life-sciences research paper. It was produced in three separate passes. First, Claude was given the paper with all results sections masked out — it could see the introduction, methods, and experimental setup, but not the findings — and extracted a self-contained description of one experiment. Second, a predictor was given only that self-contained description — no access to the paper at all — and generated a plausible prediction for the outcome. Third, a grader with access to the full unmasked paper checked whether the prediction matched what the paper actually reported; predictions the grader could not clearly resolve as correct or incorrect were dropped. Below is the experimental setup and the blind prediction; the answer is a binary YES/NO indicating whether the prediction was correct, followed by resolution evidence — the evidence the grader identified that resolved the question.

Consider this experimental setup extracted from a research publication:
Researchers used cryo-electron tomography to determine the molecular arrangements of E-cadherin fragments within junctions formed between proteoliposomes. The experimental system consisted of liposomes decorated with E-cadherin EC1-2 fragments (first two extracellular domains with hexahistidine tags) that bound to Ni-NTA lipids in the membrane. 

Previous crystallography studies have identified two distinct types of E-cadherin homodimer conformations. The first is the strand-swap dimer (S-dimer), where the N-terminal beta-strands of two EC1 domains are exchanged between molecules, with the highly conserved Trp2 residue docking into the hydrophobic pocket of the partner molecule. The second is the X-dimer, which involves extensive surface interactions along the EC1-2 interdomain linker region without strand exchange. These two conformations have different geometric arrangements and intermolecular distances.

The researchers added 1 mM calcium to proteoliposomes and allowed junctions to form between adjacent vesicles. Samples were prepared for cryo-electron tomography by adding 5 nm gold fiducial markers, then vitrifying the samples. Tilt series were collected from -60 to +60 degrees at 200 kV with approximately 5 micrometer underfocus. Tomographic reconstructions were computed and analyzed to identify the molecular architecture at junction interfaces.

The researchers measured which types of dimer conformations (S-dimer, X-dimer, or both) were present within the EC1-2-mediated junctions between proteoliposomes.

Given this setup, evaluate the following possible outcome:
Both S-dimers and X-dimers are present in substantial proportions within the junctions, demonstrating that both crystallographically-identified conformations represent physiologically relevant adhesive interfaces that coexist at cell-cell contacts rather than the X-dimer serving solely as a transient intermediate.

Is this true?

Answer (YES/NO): NO